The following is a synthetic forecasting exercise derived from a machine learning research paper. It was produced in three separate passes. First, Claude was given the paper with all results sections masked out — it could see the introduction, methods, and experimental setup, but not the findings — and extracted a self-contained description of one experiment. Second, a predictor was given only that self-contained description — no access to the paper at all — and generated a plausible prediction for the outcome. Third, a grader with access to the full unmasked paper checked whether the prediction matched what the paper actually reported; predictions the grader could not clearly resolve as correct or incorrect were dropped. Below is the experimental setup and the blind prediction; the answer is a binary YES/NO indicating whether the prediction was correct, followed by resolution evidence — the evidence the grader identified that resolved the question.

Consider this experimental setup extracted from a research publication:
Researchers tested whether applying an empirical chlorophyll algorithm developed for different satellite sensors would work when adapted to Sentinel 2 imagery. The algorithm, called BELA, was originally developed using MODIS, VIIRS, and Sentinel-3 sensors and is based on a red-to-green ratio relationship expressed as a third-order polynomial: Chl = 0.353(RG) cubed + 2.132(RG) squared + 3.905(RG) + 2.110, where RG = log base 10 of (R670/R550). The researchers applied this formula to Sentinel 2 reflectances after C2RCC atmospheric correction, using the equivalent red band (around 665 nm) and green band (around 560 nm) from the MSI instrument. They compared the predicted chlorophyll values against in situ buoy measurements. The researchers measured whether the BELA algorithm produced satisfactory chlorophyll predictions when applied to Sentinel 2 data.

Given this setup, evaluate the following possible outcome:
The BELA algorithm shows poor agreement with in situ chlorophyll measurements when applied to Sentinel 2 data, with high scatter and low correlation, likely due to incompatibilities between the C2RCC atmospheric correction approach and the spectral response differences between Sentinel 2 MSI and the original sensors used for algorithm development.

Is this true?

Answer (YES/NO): YES